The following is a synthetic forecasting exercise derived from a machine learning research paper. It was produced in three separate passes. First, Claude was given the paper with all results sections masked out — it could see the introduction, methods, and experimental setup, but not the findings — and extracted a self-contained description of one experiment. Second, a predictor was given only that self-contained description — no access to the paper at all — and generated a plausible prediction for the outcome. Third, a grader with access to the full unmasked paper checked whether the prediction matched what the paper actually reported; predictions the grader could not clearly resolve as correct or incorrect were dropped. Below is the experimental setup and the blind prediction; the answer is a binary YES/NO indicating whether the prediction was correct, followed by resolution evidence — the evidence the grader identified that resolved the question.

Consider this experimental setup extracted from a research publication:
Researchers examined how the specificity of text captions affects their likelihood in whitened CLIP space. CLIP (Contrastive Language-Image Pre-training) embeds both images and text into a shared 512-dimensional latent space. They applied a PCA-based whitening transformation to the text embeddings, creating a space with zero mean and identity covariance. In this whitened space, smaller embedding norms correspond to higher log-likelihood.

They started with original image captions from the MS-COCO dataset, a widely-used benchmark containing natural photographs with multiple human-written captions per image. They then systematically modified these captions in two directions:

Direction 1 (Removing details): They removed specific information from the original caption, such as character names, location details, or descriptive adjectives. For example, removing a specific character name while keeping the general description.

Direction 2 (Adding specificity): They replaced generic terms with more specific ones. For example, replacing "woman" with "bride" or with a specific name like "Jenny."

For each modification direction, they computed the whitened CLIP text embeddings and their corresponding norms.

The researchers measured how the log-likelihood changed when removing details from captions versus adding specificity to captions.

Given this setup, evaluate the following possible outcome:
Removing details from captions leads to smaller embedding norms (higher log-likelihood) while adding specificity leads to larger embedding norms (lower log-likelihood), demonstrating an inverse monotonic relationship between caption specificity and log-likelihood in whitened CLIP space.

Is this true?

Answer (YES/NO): YES